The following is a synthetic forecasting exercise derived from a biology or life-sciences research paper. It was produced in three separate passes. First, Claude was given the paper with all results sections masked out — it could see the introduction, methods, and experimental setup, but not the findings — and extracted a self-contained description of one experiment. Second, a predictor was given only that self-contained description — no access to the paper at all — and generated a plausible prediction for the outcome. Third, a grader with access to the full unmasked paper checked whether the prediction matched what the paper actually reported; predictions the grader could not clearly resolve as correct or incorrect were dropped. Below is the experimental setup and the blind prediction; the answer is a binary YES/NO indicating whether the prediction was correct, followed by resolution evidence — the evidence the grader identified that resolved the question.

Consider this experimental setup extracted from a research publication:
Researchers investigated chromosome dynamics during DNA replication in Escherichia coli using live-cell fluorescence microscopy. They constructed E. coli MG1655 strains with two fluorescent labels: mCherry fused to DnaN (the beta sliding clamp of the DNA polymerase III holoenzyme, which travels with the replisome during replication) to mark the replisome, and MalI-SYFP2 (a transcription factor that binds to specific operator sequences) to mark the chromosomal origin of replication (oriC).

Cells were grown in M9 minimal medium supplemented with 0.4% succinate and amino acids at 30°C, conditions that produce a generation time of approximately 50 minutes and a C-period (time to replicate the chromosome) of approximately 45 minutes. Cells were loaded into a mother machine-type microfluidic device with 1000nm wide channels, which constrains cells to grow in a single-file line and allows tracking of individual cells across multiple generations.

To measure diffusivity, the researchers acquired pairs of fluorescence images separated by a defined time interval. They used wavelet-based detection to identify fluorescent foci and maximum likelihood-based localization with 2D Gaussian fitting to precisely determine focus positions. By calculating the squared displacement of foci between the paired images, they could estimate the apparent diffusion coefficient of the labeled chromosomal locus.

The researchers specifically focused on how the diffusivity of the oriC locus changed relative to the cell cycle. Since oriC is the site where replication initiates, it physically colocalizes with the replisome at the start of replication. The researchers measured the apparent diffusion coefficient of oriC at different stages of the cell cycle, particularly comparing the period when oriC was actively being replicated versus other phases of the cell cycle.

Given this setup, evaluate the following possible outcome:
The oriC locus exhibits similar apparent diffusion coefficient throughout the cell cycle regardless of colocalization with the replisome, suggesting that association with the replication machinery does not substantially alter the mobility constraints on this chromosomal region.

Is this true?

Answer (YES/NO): NO